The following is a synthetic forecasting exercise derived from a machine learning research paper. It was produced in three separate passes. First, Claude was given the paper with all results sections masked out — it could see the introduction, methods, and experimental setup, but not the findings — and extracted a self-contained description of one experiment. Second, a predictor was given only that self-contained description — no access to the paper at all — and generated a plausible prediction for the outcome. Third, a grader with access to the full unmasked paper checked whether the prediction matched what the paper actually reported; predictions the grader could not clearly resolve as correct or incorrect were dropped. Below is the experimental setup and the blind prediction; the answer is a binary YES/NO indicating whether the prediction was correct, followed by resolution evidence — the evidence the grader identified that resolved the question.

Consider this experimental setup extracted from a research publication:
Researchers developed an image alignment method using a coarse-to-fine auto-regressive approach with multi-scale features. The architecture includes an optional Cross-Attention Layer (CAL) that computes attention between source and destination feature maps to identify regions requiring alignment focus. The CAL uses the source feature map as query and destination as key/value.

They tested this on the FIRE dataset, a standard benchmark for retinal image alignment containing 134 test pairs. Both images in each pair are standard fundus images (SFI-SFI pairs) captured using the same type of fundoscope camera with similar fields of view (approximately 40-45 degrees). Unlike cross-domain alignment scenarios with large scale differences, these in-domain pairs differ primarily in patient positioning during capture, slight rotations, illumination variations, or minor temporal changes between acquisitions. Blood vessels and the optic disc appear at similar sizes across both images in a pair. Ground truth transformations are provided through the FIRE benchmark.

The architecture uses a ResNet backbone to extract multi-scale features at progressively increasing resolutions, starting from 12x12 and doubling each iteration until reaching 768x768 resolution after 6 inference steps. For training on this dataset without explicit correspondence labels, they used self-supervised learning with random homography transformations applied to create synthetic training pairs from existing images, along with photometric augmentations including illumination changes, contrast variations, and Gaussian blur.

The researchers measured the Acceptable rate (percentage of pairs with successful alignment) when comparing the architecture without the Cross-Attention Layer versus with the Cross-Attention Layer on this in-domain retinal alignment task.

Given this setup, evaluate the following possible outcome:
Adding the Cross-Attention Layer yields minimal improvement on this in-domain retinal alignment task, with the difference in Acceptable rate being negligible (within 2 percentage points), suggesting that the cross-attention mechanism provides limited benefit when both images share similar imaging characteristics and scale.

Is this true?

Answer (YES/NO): YES